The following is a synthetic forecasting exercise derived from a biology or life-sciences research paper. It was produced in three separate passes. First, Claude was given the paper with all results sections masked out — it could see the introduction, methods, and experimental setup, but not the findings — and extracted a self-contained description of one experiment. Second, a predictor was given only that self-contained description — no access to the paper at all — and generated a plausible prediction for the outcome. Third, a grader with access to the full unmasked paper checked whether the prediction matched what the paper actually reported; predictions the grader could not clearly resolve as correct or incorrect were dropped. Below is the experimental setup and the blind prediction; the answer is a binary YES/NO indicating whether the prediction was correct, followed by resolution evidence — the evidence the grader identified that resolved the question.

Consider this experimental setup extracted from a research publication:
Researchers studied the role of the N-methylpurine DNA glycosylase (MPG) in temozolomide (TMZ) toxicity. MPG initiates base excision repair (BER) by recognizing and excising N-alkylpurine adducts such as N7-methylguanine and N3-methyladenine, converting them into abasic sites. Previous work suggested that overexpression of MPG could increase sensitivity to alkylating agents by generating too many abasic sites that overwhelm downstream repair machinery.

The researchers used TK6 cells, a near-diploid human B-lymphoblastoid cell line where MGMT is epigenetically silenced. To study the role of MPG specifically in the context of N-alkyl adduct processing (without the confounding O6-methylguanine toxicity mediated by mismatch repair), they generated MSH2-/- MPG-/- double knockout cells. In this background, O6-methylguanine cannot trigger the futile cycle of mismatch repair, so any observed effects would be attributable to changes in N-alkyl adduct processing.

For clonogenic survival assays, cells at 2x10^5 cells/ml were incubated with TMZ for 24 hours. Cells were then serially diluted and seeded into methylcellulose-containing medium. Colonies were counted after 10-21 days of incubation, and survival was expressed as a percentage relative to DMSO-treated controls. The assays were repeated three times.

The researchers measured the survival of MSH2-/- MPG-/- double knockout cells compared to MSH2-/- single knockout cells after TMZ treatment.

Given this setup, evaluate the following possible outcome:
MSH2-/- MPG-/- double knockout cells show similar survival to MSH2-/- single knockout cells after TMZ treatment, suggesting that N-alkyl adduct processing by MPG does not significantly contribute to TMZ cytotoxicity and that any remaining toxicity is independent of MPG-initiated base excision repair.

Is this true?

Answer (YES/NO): YES